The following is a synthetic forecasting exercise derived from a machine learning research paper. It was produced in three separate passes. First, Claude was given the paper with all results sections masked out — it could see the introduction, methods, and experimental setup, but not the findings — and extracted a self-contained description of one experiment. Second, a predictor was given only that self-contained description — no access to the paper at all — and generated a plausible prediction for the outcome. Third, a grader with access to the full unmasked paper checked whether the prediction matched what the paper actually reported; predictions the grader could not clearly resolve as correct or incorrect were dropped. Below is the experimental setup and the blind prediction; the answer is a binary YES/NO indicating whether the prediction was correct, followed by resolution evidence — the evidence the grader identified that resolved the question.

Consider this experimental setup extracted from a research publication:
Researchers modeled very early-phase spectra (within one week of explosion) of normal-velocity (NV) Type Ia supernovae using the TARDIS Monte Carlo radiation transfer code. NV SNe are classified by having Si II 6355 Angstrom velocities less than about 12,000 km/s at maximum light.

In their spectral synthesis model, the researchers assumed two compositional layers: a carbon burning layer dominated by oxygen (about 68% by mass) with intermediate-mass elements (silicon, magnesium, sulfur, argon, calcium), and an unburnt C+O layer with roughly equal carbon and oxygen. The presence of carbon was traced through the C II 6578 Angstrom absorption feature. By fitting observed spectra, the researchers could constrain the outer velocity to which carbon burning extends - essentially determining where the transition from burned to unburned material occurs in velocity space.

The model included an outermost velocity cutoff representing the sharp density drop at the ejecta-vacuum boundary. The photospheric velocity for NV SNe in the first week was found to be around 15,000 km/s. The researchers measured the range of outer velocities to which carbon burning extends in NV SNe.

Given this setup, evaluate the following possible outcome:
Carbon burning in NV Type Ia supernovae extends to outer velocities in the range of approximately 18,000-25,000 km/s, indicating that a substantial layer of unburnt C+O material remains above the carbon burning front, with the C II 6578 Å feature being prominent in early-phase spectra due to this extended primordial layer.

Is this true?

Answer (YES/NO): NO